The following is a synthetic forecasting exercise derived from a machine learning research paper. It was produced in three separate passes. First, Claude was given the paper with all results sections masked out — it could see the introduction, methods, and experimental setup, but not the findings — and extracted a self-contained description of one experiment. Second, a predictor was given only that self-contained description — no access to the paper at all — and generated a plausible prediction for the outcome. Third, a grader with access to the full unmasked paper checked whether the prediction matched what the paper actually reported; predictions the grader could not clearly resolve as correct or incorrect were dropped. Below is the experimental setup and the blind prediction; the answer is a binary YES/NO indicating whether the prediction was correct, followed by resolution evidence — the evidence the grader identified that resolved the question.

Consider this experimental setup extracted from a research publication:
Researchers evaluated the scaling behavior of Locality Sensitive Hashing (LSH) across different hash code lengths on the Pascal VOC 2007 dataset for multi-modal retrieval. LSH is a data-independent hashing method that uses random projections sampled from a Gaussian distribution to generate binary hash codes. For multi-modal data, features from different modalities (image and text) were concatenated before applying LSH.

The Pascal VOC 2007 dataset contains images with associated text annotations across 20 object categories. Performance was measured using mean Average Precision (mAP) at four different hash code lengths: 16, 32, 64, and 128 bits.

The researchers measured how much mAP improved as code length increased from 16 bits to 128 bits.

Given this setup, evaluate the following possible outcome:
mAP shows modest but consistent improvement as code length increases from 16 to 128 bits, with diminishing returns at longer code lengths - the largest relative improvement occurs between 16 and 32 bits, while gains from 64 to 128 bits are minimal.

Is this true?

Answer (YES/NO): NO